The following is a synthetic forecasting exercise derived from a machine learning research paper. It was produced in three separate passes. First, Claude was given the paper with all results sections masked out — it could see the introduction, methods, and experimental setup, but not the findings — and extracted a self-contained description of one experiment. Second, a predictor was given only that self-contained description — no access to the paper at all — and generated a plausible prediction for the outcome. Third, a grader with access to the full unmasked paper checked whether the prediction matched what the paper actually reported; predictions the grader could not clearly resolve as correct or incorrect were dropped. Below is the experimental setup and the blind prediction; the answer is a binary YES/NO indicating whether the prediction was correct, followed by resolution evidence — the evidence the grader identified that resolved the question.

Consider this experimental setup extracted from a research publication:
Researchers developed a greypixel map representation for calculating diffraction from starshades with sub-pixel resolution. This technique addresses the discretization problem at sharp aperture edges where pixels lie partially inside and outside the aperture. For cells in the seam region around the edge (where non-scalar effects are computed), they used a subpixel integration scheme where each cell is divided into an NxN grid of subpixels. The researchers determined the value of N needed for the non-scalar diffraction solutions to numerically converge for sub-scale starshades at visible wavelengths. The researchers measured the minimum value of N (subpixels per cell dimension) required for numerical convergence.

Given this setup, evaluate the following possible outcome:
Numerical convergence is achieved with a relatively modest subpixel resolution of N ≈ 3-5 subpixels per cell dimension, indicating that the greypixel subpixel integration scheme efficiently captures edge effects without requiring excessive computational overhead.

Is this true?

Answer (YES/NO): NO